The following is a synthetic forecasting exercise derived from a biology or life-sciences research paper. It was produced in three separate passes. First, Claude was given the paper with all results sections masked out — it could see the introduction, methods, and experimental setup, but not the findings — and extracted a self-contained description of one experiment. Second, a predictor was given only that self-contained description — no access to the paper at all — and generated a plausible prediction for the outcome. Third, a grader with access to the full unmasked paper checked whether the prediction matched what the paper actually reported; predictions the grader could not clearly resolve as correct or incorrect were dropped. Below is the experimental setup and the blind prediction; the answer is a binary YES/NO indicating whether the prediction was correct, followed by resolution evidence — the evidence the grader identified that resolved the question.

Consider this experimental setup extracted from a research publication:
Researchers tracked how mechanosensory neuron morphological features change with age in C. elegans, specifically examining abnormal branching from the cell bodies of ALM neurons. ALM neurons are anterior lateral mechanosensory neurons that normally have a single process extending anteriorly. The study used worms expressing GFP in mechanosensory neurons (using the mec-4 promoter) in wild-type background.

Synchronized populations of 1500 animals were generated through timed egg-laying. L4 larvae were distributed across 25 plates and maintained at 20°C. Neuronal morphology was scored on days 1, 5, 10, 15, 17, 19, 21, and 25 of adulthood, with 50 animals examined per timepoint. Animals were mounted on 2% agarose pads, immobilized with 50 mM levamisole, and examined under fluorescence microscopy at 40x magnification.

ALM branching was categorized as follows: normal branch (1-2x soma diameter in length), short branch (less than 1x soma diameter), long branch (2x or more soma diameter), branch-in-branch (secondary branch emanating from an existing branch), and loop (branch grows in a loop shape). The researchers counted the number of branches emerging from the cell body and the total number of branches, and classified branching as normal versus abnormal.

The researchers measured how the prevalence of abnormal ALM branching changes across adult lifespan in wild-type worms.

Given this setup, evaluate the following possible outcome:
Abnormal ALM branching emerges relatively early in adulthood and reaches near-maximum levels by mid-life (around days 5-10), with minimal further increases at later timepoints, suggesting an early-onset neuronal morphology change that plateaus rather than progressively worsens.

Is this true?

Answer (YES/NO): NO